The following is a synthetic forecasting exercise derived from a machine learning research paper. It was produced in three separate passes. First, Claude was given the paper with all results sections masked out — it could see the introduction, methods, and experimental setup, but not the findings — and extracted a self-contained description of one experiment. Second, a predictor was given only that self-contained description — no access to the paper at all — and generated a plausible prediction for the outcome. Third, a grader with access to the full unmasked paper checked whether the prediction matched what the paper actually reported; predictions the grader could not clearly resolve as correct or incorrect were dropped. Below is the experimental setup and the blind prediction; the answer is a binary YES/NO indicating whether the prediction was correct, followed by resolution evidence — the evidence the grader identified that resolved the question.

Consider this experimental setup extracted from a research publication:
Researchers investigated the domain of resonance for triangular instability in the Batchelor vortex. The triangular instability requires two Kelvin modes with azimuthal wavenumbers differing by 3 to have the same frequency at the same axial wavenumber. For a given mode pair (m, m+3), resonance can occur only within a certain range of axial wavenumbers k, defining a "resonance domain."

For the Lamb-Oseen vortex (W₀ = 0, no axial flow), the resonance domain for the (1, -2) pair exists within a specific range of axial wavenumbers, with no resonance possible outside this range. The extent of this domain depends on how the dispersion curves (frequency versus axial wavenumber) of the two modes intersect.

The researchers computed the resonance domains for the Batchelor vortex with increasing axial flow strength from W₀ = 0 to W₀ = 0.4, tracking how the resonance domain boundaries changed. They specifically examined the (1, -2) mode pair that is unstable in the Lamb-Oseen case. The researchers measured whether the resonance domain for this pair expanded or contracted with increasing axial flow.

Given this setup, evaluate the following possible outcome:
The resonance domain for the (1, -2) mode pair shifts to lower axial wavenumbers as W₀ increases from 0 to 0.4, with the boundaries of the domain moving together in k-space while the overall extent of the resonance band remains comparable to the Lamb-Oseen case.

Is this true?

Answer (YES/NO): NO